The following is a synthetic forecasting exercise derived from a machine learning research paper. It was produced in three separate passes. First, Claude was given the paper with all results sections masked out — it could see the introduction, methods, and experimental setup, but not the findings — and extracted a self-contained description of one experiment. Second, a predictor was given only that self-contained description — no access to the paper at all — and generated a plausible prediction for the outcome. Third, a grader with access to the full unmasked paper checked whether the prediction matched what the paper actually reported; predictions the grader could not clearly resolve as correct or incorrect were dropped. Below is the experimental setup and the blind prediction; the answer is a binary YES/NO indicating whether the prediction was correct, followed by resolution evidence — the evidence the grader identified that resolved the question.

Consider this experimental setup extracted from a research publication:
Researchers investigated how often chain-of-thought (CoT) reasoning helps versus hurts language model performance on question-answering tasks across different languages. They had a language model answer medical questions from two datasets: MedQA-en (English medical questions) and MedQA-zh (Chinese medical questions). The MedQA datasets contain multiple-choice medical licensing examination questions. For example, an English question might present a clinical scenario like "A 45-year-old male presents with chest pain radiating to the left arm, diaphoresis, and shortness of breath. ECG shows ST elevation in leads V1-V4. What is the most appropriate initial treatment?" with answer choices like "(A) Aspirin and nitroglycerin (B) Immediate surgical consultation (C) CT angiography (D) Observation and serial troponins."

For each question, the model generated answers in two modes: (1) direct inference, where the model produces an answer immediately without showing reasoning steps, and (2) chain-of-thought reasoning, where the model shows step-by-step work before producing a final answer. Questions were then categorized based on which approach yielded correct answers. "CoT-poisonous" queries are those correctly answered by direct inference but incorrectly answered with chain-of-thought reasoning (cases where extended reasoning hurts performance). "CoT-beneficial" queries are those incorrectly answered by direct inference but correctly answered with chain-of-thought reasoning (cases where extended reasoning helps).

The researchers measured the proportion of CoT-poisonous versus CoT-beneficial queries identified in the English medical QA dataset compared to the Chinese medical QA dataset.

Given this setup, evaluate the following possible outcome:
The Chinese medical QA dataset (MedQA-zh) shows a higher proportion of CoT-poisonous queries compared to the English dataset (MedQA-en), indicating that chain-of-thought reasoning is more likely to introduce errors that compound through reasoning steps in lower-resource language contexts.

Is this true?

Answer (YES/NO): NO